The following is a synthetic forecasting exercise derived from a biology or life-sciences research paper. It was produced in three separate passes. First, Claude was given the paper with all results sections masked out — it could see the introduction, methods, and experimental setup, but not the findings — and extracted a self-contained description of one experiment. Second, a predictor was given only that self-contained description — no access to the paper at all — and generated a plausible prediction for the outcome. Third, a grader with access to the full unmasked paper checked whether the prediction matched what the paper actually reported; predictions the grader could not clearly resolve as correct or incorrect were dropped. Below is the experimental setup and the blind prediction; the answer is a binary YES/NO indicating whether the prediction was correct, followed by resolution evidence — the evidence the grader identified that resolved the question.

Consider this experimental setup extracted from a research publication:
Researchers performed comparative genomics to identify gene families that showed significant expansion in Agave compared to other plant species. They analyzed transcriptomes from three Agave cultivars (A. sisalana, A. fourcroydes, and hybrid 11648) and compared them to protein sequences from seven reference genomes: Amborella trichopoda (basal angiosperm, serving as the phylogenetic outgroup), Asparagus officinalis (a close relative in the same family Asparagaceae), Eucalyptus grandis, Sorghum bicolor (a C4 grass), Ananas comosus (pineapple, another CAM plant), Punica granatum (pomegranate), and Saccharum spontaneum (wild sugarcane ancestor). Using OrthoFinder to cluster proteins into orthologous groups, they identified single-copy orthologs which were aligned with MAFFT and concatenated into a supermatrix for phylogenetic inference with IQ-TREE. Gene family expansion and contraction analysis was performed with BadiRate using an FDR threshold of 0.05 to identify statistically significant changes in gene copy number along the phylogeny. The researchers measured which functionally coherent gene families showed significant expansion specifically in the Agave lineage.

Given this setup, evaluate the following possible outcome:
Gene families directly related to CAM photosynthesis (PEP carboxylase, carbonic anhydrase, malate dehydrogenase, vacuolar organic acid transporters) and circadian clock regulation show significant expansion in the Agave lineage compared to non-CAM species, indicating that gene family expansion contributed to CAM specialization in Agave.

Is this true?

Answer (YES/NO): NO